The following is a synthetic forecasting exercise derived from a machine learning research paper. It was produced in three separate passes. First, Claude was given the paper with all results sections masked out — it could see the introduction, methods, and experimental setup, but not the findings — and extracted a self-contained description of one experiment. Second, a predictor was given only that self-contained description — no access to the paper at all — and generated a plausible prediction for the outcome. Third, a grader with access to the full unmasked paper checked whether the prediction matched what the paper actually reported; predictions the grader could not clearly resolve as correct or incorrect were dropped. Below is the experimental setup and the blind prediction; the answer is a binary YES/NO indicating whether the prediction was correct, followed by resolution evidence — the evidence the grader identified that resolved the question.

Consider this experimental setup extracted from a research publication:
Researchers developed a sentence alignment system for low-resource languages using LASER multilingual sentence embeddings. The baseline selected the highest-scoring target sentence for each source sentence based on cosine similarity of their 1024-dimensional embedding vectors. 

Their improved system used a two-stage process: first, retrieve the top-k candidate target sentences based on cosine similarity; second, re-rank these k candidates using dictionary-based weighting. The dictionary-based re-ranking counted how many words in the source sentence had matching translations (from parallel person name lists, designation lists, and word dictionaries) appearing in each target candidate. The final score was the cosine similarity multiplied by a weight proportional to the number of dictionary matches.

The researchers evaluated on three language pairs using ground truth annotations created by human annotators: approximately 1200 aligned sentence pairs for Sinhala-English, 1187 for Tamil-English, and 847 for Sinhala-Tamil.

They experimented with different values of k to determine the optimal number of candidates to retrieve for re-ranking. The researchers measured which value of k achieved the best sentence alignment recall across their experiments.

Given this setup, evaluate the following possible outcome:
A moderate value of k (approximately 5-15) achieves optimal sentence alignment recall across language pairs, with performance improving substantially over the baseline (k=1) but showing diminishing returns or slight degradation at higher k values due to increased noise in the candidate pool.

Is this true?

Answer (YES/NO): NO